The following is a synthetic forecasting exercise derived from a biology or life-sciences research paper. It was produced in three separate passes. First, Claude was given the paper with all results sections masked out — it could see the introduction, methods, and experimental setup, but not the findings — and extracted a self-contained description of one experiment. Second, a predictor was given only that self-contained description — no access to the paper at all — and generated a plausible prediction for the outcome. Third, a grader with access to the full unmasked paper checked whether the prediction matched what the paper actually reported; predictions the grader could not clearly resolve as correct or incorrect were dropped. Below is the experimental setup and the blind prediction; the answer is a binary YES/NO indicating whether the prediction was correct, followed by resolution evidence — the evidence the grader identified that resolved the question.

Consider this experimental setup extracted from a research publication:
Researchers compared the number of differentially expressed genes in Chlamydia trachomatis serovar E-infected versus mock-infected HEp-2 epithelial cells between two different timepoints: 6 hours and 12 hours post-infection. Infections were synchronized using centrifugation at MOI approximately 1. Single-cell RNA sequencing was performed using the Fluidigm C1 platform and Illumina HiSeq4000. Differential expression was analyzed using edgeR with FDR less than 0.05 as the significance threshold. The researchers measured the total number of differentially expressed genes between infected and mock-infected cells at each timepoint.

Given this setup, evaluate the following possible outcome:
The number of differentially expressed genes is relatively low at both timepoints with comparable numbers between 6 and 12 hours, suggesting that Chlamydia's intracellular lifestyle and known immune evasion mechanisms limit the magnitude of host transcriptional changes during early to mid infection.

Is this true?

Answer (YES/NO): NO